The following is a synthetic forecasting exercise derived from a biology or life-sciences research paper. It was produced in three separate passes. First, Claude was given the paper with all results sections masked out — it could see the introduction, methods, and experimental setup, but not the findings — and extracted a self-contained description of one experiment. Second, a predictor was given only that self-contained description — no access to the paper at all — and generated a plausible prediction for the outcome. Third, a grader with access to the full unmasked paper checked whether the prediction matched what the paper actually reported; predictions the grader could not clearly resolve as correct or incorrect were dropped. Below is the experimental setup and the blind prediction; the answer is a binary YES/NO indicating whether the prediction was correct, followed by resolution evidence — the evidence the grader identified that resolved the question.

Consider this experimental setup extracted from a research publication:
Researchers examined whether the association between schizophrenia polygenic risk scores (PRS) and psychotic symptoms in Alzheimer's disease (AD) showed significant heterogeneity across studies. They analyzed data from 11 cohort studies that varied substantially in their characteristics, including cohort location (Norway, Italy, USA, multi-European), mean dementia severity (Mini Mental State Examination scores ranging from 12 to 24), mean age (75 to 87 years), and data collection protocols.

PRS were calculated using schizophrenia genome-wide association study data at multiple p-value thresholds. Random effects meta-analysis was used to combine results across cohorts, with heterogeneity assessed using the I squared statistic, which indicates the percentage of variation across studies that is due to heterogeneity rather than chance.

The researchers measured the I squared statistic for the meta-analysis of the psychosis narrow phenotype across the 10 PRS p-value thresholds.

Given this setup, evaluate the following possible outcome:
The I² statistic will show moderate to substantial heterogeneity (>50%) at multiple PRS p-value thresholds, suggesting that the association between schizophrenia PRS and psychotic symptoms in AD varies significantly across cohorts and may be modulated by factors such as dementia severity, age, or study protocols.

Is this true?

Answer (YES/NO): NO